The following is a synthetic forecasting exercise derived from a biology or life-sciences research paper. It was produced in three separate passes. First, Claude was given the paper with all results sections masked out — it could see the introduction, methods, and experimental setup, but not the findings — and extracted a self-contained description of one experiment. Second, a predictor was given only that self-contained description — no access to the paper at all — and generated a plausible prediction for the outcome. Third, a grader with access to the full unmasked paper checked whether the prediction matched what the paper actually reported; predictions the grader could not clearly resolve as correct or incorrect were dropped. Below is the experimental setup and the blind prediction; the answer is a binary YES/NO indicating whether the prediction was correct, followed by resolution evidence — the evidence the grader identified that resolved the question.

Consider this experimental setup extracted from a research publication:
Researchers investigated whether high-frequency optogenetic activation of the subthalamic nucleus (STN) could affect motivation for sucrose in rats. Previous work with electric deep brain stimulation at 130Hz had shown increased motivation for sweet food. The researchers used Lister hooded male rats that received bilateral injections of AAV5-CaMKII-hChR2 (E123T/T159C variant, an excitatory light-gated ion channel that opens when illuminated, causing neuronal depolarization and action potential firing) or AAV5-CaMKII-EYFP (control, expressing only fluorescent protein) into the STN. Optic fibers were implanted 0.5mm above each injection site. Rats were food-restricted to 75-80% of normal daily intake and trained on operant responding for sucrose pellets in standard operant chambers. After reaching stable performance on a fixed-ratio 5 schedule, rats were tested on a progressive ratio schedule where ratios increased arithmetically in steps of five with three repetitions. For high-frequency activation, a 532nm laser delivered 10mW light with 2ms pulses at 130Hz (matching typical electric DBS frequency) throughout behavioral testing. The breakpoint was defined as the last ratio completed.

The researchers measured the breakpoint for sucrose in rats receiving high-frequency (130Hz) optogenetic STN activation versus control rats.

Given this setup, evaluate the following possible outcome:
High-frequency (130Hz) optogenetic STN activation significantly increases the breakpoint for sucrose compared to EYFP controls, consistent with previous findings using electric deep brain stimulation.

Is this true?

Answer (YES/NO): NO